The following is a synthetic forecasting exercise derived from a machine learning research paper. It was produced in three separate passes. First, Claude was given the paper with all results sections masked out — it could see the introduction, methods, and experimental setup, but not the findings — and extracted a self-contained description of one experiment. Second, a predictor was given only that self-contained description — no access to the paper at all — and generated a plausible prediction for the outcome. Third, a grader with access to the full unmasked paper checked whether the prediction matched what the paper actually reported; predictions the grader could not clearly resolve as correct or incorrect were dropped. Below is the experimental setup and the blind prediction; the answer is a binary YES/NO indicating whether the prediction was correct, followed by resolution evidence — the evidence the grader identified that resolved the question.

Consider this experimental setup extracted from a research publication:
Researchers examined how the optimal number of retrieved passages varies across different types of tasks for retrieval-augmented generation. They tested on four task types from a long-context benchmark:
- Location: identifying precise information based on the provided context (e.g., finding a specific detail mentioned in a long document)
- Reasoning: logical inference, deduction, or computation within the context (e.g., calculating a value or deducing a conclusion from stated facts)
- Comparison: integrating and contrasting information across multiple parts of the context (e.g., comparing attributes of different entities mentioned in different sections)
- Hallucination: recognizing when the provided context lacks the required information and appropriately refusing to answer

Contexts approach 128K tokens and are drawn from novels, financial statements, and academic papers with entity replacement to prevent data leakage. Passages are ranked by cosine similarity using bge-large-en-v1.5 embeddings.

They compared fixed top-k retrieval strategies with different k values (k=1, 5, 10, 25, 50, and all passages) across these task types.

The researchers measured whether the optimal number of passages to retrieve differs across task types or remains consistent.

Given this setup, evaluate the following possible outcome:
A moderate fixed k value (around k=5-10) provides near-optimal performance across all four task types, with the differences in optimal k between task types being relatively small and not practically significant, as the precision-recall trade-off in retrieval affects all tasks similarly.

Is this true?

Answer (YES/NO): NO